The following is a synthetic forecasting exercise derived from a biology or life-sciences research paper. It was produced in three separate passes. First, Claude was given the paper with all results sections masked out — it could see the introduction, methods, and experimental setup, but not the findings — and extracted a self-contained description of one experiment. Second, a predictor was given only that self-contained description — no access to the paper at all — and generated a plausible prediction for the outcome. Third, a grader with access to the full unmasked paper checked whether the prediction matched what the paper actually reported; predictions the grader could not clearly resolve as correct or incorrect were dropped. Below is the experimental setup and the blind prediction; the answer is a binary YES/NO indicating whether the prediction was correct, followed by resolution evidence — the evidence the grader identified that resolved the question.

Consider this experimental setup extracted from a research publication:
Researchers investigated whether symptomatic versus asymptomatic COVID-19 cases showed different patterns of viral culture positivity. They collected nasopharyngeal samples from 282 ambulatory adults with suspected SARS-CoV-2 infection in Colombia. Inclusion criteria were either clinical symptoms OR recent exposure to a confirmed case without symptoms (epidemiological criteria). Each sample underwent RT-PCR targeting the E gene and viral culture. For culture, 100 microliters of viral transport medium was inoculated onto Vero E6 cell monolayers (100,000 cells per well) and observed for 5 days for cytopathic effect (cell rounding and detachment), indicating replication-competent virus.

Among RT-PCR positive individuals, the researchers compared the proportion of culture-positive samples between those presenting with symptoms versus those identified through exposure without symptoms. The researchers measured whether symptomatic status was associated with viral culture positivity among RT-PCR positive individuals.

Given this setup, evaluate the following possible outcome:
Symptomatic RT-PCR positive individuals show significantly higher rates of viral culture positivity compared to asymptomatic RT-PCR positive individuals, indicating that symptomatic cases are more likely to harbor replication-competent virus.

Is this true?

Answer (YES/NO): YES